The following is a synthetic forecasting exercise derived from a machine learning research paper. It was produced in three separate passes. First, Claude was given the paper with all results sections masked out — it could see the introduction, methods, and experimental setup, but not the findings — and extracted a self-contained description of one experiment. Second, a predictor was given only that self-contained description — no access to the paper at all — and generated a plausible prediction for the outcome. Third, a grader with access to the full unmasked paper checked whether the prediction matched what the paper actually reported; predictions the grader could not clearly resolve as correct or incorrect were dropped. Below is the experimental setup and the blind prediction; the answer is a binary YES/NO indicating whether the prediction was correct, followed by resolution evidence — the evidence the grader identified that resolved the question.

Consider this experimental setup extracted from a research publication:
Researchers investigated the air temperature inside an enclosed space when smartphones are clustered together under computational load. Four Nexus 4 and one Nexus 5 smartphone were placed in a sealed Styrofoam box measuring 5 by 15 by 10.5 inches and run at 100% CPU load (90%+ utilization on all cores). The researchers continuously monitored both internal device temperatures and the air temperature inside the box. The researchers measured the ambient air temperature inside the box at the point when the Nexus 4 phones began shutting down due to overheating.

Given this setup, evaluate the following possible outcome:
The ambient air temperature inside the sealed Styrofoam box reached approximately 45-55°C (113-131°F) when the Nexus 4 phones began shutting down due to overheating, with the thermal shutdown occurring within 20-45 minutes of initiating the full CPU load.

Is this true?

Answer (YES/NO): NO